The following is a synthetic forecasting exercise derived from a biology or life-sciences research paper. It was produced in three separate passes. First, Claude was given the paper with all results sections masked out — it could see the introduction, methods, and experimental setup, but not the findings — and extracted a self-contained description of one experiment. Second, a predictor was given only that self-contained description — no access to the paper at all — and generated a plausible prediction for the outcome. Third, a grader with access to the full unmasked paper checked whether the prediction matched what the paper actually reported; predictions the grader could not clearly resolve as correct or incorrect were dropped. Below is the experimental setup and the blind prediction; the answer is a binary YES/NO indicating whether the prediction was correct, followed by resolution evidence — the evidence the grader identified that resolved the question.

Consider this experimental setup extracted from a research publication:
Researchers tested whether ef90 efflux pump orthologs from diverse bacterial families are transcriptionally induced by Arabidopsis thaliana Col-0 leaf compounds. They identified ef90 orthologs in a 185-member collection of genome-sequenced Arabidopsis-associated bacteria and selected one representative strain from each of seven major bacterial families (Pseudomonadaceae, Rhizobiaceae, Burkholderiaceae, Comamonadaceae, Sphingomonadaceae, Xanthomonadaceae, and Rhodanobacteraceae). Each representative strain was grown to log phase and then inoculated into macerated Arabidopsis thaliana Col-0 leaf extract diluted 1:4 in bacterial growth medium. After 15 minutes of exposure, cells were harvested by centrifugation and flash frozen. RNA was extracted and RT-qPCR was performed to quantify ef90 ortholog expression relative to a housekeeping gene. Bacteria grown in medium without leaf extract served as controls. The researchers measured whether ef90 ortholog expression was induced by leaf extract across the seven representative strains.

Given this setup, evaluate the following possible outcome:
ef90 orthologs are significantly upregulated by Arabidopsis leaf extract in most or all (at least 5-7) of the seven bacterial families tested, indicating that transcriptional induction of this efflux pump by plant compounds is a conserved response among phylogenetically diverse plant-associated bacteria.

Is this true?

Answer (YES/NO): YES